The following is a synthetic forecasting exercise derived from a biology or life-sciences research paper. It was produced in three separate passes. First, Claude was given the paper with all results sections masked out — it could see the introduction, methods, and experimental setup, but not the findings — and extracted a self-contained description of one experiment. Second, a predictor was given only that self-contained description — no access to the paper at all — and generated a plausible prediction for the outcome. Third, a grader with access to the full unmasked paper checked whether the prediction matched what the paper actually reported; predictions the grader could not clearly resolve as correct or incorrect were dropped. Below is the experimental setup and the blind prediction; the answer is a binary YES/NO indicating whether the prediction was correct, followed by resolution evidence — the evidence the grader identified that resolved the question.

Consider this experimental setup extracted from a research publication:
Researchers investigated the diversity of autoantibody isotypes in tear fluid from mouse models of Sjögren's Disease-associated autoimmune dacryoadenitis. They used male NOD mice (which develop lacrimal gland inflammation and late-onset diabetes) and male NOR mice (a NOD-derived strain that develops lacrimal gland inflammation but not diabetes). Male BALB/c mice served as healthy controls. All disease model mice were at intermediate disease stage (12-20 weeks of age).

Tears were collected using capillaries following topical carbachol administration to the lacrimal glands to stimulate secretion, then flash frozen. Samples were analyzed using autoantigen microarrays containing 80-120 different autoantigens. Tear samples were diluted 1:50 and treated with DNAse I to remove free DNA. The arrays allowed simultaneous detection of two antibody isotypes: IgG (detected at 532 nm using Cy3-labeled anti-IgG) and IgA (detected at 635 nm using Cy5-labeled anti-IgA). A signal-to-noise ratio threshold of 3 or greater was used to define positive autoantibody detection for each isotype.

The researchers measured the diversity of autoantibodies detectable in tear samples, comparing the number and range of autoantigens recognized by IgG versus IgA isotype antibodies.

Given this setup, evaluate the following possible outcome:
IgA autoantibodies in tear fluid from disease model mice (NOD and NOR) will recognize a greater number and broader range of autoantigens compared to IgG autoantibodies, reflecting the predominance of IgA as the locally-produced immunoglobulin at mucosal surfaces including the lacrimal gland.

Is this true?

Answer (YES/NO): YES